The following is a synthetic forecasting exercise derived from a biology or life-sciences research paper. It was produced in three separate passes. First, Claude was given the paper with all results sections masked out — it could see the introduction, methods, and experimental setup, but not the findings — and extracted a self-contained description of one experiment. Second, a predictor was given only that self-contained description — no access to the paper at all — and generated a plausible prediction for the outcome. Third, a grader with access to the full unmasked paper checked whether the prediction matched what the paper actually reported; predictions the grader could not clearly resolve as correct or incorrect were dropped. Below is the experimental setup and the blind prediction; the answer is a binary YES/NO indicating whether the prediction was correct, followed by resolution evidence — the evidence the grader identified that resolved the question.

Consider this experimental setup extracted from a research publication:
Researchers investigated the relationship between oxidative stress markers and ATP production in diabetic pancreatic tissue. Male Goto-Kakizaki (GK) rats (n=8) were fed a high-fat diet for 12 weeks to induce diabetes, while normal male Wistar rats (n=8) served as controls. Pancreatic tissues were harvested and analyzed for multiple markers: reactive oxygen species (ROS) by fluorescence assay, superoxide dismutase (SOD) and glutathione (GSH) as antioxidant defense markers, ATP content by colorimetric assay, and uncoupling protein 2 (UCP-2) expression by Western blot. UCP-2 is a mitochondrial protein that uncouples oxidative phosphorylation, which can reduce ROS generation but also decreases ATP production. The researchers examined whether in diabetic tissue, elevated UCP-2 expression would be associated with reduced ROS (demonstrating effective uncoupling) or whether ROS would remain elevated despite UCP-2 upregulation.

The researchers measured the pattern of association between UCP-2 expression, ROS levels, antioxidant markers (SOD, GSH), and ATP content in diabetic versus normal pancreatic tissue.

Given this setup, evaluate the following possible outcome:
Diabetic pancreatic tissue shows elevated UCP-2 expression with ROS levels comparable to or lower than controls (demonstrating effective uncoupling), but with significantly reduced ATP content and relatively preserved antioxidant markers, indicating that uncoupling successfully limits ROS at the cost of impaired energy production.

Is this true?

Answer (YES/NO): NO